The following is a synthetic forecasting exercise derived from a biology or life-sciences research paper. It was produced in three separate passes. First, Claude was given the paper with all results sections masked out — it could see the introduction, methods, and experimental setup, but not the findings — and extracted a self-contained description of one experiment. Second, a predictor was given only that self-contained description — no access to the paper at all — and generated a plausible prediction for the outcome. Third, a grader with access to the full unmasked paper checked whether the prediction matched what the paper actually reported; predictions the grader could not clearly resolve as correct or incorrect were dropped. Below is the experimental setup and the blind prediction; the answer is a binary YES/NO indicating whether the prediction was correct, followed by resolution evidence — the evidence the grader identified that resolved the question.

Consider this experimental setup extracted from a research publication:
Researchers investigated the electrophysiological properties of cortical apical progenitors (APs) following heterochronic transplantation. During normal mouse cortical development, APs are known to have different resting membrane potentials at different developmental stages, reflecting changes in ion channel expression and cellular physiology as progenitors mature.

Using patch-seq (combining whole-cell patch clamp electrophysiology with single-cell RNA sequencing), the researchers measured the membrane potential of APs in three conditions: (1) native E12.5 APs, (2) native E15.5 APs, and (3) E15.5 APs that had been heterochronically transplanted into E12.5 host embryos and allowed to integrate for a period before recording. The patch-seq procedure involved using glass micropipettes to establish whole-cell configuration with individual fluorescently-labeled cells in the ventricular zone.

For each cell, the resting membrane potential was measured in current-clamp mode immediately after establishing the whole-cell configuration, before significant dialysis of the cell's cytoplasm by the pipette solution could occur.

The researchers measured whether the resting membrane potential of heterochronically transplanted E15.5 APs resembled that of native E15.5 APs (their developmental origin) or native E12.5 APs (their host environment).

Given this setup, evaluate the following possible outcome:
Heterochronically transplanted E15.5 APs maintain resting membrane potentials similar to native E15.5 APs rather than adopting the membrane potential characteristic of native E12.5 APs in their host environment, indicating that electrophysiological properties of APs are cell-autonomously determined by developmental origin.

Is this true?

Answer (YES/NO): NO